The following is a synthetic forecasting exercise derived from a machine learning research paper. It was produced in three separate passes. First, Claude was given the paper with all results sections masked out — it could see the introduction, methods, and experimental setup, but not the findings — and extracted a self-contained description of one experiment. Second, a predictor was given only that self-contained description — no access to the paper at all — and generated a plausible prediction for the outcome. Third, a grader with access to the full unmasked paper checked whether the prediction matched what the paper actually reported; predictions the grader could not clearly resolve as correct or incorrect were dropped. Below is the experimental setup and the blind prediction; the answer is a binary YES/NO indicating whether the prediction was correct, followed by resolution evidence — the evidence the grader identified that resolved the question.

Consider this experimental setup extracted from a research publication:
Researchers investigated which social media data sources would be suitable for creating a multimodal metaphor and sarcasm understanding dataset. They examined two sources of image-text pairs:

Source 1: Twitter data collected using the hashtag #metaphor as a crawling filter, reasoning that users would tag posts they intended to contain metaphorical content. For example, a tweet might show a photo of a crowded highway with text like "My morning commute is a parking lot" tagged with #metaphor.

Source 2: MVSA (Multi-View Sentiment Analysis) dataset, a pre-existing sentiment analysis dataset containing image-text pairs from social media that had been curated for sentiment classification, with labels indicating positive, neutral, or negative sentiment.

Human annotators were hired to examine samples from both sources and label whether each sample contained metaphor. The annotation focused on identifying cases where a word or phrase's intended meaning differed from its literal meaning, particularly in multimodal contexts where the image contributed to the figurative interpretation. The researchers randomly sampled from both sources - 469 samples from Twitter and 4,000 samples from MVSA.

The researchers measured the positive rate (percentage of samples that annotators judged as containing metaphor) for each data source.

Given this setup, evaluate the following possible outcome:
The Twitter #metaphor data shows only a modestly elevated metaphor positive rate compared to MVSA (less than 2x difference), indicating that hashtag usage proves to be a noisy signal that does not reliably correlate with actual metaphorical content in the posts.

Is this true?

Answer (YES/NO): YES